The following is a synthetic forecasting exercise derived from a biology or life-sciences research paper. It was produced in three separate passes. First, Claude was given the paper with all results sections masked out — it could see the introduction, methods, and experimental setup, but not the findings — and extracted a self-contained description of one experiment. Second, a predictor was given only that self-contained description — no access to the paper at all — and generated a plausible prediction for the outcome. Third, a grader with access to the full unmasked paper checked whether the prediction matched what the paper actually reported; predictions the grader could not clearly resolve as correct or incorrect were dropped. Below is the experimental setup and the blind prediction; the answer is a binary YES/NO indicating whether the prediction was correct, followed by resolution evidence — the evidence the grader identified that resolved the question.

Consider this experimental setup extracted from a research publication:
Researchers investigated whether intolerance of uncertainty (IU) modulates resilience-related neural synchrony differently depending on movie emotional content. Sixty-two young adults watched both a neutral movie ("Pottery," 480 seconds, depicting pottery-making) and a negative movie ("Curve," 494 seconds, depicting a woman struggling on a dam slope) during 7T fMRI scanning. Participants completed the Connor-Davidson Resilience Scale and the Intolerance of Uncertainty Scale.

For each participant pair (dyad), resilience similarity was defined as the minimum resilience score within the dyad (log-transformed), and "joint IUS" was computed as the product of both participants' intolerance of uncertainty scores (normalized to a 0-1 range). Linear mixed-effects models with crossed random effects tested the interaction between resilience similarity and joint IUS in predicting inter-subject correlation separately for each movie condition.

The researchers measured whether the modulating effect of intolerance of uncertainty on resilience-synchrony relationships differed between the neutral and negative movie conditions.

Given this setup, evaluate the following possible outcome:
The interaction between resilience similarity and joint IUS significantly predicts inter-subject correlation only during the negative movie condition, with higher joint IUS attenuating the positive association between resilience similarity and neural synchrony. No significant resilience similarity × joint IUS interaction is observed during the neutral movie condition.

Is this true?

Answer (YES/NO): NO